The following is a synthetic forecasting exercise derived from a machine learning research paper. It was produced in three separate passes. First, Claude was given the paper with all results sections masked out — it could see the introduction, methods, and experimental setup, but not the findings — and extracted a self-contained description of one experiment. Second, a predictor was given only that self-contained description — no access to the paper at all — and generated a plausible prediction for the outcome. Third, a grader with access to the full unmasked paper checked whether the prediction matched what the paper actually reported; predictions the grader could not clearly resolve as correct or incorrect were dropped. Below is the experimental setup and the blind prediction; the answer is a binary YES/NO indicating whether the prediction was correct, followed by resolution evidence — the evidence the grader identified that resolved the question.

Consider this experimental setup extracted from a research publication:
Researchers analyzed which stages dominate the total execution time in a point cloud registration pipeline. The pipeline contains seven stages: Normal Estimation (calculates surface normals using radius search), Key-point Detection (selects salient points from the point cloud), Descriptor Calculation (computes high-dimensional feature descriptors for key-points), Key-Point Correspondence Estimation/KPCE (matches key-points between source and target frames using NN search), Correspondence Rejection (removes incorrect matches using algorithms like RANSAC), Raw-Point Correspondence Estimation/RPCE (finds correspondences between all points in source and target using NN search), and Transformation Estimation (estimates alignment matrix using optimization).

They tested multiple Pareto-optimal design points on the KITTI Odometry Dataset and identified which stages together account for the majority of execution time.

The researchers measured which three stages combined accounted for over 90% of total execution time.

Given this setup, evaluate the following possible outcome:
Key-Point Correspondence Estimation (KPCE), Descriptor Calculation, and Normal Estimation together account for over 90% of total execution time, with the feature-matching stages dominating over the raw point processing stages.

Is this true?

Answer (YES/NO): NO